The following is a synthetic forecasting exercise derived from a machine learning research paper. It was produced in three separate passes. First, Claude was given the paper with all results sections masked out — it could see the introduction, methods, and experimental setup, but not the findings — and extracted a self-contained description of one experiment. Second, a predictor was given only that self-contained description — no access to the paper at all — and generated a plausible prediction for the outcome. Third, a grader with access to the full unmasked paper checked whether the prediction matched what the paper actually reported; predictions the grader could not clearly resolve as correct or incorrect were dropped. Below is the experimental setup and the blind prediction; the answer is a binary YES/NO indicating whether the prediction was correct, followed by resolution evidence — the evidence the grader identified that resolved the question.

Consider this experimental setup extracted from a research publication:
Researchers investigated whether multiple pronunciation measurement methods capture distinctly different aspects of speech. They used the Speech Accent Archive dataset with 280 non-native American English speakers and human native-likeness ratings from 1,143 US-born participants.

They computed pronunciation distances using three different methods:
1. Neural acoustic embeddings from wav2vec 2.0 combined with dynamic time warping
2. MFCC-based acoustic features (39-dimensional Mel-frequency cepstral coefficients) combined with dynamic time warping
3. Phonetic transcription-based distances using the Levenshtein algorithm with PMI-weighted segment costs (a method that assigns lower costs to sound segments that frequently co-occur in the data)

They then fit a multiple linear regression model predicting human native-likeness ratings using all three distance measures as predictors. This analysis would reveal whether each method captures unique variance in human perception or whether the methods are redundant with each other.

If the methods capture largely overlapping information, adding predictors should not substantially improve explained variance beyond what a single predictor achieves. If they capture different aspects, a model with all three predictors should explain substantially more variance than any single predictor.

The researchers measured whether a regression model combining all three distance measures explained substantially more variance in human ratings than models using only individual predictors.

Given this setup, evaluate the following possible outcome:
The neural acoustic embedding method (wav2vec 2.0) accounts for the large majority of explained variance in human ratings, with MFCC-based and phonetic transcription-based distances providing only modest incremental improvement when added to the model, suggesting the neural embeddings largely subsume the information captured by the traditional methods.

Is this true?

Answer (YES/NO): YES